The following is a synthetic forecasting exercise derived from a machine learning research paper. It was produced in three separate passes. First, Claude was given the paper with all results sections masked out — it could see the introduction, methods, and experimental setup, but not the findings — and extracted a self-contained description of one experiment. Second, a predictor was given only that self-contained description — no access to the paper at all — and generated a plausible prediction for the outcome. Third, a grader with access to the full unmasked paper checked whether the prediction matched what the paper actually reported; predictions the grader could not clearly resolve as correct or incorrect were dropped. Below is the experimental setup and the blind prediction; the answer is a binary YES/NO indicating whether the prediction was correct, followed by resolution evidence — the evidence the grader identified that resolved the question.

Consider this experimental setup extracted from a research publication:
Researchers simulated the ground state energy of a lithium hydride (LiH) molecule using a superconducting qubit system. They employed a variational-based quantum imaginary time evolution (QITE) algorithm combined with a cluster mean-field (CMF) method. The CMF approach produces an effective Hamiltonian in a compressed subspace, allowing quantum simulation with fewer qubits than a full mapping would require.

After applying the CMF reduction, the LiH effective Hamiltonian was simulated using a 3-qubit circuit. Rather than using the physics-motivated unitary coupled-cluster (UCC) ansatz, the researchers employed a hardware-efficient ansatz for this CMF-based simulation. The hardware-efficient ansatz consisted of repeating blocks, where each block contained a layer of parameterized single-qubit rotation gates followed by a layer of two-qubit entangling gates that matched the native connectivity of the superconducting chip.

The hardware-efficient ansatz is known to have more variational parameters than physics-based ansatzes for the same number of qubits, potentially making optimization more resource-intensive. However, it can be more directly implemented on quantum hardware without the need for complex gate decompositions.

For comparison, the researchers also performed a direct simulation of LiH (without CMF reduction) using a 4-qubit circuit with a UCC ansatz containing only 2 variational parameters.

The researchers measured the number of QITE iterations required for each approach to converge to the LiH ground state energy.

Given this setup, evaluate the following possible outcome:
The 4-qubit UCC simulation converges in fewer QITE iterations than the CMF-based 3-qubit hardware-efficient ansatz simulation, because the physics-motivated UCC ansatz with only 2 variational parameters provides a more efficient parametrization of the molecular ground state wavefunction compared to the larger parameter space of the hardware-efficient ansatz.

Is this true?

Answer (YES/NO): NO